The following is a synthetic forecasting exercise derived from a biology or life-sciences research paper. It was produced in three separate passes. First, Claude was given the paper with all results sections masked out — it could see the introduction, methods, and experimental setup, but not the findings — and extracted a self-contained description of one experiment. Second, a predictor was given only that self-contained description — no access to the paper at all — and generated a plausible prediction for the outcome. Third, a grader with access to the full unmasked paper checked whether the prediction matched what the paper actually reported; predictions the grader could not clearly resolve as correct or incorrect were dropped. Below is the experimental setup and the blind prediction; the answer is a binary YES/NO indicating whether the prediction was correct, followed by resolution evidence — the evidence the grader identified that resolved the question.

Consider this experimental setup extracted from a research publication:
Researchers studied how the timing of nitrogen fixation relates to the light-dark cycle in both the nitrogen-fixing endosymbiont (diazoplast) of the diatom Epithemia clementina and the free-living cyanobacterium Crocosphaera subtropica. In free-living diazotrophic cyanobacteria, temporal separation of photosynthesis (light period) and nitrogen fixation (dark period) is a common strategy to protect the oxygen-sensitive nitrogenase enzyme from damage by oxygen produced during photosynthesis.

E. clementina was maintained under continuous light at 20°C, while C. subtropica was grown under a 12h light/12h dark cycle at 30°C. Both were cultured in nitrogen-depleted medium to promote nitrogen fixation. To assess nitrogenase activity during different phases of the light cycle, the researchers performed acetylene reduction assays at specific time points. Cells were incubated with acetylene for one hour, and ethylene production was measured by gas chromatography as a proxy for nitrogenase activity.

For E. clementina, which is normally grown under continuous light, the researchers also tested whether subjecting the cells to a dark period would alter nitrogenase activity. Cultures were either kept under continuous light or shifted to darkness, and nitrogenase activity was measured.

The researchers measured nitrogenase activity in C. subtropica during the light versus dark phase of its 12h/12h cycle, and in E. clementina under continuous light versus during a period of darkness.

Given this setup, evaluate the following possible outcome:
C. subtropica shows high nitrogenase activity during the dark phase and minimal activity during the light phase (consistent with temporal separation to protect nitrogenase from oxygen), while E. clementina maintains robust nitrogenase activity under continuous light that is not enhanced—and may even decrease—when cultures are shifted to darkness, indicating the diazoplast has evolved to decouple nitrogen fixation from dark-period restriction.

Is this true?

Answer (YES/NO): YES